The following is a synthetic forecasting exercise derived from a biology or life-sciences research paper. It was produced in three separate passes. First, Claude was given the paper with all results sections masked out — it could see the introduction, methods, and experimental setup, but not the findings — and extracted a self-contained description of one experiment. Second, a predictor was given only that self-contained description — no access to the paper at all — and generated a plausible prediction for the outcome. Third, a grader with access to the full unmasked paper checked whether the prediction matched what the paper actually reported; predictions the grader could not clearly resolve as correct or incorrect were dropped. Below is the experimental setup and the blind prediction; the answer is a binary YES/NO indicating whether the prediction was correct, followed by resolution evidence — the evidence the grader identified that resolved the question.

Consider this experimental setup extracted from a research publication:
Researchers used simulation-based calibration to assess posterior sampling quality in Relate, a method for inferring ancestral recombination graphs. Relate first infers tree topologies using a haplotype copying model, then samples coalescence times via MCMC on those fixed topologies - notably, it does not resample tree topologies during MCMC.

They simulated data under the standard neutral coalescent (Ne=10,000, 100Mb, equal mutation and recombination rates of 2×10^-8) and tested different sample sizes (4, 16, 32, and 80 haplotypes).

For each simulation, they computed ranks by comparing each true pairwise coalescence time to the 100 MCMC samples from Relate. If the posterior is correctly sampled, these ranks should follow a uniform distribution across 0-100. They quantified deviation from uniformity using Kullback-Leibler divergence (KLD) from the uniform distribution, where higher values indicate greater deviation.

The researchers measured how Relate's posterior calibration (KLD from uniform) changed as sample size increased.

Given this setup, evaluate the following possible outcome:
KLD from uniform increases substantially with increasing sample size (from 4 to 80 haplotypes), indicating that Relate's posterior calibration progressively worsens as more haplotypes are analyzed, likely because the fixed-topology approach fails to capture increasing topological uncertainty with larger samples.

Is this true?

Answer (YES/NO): NO